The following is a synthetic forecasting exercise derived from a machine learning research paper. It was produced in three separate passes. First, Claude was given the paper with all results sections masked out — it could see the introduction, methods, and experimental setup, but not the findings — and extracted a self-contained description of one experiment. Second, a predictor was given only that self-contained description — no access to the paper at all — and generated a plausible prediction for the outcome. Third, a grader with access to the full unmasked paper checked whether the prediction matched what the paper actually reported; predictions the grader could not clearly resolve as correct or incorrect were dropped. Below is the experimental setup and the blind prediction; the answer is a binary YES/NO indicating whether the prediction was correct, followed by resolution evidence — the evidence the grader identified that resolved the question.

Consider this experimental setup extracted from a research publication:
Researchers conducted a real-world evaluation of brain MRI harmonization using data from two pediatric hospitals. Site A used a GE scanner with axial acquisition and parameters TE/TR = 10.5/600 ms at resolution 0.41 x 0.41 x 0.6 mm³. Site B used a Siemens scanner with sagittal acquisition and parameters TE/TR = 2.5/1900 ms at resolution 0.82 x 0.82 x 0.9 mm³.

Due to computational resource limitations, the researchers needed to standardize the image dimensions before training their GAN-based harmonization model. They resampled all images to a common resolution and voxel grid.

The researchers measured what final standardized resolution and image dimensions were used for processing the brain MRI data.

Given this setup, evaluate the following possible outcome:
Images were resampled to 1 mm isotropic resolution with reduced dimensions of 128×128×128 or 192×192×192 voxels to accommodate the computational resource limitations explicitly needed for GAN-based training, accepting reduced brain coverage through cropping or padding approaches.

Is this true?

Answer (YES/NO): NO